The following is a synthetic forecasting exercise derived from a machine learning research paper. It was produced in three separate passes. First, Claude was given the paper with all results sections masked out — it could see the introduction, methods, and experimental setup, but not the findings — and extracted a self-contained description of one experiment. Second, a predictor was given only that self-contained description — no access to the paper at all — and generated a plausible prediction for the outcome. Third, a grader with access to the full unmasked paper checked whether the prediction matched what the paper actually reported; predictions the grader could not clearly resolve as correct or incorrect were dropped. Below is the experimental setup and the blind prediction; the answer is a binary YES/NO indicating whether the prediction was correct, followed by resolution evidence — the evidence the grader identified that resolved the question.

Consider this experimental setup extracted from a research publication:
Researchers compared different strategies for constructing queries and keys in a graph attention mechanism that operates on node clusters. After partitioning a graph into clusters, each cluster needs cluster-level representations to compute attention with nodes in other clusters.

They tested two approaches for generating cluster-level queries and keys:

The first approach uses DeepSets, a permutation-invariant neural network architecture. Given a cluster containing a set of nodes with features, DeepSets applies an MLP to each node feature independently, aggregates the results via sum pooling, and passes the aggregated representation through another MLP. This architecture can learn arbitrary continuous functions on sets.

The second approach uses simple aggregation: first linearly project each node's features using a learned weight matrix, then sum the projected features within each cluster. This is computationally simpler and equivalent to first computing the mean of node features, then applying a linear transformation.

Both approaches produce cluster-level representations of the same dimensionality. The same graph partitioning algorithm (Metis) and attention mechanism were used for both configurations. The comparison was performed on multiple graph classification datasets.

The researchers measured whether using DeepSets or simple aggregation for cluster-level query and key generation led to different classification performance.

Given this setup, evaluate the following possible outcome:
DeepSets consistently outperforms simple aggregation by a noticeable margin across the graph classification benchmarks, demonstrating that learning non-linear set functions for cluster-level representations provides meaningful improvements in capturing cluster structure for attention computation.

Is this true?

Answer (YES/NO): NO